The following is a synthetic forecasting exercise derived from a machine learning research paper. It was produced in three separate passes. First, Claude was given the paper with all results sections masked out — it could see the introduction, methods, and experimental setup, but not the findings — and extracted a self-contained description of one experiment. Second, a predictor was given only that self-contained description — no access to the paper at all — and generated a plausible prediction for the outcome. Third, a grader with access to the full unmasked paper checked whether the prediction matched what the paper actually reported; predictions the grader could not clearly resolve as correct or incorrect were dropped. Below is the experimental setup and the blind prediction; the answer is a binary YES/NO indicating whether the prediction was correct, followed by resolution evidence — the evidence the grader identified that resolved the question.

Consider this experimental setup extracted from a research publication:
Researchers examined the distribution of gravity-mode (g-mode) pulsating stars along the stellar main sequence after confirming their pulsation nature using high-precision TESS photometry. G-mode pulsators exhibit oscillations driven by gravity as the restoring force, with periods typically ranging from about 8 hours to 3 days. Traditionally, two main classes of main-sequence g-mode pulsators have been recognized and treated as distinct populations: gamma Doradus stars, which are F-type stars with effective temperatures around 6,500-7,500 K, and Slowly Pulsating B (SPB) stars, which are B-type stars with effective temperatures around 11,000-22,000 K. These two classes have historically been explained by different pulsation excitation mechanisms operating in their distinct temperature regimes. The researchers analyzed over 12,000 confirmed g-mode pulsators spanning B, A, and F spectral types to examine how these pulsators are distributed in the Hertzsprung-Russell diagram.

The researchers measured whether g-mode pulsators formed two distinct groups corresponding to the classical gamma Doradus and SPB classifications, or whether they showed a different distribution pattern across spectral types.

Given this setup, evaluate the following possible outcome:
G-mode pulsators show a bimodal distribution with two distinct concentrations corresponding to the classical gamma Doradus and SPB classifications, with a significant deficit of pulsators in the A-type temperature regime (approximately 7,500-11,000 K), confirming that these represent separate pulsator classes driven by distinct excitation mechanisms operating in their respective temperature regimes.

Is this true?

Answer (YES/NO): NO